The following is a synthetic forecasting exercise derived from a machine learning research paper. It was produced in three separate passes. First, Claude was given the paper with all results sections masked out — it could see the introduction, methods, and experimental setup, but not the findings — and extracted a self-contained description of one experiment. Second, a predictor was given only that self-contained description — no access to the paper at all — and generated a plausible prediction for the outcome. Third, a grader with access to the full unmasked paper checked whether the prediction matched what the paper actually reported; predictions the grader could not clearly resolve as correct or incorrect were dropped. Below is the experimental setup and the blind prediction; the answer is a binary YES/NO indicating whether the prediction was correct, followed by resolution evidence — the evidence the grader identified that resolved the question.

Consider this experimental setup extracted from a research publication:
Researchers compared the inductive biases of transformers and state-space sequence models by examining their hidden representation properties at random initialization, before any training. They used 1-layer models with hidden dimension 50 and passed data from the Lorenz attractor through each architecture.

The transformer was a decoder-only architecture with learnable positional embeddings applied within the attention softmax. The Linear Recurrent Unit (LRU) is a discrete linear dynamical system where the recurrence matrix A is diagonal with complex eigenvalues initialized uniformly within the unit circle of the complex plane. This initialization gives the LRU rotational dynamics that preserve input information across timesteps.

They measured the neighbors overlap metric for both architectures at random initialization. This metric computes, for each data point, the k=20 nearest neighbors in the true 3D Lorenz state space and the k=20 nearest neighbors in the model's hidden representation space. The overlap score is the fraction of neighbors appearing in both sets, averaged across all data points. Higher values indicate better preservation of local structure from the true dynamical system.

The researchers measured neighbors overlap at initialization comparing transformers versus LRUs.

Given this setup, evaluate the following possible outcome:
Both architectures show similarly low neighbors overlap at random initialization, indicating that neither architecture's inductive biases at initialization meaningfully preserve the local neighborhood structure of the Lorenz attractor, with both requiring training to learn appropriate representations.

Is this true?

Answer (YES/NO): NO